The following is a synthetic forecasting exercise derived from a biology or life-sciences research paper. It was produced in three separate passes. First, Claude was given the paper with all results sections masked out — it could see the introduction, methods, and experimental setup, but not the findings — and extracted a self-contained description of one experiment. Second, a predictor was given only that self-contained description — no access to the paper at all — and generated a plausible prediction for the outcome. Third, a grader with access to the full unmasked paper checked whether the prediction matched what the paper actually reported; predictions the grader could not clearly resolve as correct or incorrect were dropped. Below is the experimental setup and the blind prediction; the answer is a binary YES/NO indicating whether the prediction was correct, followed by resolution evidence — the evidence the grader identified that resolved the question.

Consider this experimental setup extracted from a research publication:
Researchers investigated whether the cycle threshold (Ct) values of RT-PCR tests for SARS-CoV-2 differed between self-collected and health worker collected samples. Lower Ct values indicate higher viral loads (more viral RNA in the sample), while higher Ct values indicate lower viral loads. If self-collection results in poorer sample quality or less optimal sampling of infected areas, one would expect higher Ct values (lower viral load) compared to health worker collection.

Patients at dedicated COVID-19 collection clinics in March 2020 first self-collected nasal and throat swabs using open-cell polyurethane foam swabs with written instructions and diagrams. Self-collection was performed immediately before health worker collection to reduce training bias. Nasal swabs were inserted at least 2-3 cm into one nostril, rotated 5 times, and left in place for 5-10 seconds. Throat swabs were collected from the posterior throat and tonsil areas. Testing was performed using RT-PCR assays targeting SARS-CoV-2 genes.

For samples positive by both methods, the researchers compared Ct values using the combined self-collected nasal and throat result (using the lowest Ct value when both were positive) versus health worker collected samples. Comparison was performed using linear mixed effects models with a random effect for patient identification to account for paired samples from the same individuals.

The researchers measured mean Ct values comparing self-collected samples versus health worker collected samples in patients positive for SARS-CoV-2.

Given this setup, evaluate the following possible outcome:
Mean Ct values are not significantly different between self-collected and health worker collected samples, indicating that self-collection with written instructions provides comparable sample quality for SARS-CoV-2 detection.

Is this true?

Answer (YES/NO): YES